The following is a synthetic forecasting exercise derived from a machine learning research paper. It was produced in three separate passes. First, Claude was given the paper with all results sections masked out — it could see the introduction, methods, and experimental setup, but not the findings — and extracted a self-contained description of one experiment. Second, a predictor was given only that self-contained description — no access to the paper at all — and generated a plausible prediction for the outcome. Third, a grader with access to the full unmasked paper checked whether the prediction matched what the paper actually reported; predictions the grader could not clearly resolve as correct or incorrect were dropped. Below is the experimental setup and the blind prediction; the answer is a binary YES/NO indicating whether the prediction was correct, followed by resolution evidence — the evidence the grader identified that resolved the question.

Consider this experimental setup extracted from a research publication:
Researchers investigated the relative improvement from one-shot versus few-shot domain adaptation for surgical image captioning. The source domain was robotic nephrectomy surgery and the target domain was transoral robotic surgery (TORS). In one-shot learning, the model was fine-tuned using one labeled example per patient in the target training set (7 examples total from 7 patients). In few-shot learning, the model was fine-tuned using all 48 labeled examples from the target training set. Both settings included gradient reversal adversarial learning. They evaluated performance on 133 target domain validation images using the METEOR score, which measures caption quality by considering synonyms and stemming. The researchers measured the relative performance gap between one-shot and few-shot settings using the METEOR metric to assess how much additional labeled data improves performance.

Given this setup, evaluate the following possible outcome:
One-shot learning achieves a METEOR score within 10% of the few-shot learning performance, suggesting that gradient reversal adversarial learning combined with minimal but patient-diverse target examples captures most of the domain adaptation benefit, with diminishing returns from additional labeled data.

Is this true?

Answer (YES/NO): YES